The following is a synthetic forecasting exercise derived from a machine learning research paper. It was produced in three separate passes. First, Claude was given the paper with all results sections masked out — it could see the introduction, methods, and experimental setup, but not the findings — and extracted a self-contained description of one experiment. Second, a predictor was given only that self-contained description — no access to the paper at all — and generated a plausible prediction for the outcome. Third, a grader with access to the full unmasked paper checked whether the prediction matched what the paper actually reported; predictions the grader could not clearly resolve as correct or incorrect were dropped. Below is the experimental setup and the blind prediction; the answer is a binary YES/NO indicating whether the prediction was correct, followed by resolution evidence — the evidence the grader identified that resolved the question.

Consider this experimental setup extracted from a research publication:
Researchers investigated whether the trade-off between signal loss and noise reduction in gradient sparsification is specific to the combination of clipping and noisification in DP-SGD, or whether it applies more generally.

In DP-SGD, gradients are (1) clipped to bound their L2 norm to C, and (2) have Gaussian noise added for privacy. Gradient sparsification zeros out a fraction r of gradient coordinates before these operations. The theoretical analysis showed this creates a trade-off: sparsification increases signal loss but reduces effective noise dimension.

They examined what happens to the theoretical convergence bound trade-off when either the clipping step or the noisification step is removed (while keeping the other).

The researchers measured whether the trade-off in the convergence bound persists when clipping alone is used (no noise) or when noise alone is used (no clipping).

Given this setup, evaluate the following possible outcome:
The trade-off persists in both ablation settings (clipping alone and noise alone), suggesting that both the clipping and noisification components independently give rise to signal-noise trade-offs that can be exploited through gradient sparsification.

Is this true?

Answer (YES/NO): NO